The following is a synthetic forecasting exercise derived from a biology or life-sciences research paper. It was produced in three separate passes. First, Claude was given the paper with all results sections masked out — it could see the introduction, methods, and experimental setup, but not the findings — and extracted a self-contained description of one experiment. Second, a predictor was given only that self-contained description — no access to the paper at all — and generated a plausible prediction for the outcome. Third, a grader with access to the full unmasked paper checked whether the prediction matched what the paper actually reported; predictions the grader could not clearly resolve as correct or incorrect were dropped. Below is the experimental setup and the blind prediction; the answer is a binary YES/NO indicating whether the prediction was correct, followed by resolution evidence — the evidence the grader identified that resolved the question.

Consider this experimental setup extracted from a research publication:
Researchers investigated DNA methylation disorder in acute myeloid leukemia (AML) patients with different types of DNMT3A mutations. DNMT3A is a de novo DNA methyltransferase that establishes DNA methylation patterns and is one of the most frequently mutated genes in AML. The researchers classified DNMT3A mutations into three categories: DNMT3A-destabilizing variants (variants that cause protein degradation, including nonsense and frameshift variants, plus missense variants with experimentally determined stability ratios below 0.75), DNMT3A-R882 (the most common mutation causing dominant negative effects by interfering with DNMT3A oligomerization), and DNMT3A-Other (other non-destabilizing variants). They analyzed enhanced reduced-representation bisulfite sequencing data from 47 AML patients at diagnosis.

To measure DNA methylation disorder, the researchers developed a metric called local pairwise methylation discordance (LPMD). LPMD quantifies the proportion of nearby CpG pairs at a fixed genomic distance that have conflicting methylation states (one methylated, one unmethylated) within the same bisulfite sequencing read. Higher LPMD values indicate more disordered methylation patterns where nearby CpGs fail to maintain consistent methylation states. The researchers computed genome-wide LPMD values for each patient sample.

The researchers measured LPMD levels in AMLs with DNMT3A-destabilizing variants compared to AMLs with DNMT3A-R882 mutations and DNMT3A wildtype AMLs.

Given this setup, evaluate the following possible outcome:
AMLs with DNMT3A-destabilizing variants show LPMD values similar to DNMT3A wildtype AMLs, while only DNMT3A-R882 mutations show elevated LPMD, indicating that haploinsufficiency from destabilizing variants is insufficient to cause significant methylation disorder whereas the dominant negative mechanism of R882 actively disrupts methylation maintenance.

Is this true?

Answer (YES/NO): NO